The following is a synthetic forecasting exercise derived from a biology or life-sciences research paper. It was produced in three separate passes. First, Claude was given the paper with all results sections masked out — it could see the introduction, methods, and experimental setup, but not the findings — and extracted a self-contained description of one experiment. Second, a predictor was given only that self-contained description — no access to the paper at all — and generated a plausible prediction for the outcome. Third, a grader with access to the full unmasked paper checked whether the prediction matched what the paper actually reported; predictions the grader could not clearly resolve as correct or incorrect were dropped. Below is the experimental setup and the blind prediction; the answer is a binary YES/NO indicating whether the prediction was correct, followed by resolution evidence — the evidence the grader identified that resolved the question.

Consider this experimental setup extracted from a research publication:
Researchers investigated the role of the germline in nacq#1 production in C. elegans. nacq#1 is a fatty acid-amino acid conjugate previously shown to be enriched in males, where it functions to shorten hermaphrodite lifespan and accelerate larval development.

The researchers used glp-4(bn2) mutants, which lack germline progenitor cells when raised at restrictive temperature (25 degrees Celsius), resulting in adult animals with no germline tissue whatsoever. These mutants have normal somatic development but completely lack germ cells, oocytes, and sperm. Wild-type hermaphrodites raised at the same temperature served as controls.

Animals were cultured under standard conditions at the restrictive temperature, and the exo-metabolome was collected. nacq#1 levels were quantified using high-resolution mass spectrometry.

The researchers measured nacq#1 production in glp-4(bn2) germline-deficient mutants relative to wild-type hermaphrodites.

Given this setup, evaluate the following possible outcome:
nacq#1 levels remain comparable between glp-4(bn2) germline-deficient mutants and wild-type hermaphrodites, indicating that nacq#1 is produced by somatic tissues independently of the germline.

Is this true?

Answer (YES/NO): NO